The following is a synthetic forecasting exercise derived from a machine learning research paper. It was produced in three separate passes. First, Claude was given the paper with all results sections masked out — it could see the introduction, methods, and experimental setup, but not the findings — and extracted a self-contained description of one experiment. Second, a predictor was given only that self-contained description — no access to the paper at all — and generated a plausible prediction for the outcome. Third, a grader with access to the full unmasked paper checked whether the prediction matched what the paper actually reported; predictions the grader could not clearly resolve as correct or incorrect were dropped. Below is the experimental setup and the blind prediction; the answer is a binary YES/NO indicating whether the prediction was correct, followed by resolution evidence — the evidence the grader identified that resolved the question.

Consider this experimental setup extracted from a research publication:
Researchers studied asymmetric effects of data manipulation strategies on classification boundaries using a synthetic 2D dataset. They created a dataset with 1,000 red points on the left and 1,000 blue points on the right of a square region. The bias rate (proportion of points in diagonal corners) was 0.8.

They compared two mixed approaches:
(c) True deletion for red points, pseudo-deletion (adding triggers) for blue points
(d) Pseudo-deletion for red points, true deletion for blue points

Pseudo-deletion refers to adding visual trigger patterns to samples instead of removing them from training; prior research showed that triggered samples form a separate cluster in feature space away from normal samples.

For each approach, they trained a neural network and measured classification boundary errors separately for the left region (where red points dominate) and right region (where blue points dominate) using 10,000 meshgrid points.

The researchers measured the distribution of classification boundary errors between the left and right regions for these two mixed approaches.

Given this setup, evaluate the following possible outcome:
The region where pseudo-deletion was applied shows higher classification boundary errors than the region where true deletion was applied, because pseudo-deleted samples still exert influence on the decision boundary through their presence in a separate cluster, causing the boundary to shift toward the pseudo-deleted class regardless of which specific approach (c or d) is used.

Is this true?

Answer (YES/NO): NO